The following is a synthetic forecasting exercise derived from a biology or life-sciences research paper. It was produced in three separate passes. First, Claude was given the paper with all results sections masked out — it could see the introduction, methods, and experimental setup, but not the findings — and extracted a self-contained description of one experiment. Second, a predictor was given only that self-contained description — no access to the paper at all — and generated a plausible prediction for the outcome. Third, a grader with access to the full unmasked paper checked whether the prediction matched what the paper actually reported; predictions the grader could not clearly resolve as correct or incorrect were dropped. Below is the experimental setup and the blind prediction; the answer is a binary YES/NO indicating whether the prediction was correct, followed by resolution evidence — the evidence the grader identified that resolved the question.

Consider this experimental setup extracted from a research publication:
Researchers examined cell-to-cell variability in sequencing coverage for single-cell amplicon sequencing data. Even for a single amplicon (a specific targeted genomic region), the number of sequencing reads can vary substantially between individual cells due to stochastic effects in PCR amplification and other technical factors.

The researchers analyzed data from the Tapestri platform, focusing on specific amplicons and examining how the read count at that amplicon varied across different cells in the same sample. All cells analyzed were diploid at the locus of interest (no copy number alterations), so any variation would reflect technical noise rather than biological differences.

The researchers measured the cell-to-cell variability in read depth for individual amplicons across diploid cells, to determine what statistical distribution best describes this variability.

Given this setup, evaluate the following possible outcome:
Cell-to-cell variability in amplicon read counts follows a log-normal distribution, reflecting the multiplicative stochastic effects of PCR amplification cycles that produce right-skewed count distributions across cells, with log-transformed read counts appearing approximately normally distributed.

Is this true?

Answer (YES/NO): NO